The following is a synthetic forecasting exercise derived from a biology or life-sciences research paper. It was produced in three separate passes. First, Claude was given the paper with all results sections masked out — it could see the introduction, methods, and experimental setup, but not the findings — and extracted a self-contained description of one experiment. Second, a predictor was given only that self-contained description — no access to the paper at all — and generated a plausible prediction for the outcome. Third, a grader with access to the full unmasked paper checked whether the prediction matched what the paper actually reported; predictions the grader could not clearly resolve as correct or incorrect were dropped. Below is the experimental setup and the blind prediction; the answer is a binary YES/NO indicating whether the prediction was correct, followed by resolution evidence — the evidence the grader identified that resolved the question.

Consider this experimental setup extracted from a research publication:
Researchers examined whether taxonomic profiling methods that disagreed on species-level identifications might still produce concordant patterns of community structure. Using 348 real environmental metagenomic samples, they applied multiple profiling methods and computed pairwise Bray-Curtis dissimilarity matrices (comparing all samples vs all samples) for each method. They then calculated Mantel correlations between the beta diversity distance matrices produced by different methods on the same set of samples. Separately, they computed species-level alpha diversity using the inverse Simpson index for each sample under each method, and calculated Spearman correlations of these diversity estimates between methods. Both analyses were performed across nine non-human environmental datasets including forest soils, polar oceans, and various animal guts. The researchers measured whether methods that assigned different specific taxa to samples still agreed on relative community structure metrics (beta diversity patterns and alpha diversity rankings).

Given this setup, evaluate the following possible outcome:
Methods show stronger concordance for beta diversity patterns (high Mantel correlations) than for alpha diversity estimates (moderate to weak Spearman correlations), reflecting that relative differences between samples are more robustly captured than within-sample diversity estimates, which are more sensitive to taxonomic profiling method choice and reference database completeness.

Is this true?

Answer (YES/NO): NO